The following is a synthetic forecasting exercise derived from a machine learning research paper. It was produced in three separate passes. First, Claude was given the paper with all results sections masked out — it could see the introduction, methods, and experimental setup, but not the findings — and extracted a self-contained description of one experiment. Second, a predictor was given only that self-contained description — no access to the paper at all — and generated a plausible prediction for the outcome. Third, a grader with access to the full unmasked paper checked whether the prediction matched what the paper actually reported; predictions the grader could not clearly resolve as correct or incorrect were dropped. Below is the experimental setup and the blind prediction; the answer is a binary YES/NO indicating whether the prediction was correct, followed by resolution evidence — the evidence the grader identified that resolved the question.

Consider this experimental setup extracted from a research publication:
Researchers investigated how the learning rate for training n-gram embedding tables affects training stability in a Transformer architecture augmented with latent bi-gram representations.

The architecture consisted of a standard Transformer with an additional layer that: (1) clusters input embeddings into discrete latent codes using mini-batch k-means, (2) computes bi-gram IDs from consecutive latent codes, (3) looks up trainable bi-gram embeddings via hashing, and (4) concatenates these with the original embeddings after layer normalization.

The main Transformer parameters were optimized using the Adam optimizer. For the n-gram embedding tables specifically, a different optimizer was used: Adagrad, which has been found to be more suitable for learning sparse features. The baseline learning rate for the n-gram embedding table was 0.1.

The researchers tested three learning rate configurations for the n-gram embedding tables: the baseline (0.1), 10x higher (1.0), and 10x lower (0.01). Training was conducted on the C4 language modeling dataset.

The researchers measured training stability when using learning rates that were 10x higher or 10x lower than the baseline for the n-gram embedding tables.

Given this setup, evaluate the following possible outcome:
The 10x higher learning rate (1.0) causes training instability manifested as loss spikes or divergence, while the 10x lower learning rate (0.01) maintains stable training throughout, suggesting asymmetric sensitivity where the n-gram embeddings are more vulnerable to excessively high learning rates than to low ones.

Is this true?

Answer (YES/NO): NO